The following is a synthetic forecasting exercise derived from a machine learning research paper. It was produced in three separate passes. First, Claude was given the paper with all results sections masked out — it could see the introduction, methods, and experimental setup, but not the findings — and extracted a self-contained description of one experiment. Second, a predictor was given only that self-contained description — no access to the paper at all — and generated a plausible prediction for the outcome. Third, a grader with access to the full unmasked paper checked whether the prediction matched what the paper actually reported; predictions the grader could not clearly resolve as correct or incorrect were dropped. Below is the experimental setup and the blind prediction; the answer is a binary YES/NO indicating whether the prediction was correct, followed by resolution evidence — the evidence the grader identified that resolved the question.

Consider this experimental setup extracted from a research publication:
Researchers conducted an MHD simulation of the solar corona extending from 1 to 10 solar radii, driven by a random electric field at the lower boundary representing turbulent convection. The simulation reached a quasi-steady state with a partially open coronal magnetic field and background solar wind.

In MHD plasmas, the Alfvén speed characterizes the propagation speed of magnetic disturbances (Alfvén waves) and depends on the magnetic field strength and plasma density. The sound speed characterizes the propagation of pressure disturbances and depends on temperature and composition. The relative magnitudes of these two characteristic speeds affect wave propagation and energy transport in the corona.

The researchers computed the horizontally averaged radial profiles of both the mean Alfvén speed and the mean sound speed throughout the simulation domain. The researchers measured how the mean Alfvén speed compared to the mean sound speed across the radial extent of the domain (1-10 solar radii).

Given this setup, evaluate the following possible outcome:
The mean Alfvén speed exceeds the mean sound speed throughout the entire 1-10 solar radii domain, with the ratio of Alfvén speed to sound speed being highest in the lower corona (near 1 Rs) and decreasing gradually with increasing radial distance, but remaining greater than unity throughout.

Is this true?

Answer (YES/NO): NO